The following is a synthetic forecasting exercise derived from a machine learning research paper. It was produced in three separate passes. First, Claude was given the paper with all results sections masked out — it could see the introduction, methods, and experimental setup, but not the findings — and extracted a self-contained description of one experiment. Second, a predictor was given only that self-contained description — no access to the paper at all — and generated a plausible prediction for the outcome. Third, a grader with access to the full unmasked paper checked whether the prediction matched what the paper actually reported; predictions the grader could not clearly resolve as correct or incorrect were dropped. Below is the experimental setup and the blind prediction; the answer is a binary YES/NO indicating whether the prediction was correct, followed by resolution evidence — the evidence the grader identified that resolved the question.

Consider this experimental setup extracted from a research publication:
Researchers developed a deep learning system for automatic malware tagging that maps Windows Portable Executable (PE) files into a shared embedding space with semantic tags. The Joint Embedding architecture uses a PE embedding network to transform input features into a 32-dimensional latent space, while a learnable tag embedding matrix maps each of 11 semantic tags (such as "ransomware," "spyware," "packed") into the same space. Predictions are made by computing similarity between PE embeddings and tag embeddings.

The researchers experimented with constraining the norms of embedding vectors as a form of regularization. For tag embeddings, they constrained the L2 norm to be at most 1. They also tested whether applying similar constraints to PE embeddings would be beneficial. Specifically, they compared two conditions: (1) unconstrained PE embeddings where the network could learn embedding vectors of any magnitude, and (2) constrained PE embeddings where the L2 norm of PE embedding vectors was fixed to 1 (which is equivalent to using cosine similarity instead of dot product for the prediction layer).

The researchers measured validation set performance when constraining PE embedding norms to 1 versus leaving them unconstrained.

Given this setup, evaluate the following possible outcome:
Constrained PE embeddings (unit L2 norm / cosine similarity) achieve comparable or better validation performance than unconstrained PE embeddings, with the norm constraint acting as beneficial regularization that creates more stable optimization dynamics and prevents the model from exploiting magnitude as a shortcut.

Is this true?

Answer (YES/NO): NO